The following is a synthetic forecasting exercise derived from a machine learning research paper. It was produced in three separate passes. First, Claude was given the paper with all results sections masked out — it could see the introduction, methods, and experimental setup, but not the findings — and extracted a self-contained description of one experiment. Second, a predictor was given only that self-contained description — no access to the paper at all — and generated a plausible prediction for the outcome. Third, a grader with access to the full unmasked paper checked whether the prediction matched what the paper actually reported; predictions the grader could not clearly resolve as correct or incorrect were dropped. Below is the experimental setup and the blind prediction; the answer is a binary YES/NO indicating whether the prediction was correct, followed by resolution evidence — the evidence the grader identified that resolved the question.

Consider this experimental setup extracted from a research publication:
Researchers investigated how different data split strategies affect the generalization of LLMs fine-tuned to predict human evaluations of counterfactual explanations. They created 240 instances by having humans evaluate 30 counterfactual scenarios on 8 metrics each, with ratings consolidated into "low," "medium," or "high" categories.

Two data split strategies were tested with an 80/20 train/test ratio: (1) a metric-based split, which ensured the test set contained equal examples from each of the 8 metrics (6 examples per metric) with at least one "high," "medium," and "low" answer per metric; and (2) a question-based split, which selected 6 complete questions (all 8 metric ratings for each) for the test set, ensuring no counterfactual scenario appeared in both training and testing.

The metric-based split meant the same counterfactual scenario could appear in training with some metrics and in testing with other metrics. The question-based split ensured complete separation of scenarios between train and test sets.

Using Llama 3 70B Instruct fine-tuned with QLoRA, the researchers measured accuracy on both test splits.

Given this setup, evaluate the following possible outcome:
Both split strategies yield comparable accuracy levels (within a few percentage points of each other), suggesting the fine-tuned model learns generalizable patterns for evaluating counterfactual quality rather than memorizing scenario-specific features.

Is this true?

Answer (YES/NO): YES